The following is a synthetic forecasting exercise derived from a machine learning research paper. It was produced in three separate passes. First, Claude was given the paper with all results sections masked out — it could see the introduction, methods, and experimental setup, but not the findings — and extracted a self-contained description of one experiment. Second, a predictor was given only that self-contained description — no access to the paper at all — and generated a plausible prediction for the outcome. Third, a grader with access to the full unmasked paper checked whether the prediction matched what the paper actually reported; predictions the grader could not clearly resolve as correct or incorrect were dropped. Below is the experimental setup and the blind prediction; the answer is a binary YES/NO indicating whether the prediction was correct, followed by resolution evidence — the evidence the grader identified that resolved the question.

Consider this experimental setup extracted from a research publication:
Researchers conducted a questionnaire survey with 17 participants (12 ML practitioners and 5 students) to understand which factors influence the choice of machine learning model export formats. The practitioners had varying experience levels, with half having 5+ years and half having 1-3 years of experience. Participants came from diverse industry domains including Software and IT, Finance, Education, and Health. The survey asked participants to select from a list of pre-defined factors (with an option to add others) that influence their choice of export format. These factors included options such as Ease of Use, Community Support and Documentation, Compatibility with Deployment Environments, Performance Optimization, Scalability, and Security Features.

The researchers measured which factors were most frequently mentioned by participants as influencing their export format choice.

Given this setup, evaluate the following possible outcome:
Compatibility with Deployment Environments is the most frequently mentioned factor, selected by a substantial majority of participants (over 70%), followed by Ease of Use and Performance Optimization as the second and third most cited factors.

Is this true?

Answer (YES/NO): NO